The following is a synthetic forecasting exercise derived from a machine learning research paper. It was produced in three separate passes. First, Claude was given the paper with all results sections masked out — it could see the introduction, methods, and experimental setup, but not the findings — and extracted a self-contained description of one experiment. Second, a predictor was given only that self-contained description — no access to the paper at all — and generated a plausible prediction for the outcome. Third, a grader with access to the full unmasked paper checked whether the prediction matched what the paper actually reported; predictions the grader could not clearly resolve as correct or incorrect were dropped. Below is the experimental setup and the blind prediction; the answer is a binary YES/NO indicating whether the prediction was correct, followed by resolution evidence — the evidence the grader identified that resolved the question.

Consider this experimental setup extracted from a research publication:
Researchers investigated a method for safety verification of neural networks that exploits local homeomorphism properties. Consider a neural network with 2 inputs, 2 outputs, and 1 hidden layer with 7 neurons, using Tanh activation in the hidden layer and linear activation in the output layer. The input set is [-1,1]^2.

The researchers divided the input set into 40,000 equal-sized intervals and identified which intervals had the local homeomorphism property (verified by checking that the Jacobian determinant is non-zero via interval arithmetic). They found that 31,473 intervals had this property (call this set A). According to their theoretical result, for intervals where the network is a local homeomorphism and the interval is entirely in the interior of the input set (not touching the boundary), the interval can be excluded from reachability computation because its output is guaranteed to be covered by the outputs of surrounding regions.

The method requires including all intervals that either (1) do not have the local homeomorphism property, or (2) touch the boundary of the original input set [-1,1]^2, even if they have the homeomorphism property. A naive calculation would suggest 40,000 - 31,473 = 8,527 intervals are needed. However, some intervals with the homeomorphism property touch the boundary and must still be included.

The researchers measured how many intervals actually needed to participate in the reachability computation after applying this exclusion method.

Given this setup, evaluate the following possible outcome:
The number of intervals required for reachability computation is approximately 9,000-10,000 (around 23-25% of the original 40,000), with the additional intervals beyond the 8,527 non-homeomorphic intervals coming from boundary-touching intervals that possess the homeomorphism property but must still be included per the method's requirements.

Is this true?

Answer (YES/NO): YES